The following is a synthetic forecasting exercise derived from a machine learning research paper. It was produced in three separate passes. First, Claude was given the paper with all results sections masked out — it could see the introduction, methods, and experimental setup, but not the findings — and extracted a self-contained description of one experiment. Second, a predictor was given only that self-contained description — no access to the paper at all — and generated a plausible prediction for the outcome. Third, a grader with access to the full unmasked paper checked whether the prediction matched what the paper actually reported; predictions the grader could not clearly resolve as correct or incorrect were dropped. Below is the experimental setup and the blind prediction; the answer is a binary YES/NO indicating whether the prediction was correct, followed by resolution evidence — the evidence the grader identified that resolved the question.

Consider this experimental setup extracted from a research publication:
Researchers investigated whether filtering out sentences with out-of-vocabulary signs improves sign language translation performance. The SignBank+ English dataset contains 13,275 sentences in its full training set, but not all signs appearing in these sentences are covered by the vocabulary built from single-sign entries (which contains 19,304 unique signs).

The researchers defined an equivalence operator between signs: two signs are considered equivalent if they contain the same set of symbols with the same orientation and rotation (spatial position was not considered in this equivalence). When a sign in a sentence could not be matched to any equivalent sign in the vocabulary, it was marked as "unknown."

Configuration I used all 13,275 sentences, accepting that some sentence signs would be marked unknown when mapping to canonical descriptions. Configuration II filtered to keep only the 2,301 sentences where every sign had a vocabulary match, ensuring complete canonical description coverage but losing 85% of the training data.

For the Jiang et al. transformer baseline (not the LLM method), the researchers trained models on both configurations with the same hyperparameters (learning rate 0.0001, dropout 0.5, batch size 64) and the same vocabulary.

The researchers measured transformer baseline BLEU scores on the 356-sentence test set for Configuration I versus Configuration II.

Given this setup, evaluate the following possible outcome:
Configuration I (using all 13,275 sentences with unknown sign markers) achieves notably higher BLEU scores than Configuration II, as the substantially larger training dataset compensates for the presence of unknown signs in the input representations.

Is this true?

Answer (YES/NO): YES